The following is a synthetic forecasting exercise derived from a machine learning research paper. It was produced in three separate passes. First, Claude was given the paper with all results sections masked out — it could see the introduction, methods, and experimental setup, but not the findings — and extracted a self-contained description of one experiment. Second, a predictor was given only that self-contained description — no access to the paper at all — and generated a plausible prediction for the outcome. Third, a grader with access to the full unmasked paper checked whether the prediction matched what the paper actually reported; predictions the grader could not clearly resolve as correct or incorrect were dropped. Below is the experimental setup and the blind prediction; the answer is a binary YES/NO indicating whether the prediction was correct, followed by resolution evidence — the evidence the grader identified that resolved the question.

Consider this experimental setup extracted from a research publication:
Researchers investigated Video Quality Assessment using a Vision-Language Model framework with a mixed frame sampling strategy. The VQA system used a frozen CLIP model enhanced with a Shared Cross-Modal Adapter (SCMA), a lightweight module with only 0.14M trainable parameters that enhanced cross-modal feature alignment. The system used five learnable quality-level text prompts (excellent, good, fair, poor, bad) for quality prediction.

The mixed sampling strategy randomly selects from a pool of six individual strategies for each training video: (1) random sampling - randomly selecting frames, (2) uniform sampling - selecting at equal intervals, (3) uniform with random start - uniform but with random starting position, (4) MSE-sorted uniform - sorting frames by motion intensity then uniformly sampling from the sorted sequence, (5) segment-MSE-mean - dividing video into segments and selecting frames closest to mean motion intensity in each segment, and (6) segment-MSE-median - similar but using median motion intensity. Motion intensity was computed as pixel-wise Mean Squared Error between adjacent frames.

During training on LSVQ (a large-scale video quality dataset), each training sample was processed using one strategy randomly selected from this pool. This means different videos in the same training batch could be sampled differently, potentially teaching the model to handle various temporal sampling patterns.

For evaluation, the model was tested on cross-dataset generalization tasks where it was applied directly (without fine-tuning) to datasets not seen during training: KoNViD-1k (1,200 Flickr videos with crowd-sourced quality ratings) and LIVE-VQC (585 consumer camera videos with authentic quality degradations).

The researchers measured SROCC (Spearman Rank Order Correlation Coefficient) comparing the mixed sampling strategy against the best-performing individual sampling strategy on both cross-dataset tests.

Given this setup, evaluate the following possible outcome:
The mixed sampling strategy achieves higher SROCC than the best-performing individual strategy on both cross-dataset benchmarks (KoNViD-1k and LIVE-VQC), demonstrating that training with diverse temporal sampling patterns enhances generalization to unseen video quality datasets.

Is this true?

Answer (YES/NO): YES